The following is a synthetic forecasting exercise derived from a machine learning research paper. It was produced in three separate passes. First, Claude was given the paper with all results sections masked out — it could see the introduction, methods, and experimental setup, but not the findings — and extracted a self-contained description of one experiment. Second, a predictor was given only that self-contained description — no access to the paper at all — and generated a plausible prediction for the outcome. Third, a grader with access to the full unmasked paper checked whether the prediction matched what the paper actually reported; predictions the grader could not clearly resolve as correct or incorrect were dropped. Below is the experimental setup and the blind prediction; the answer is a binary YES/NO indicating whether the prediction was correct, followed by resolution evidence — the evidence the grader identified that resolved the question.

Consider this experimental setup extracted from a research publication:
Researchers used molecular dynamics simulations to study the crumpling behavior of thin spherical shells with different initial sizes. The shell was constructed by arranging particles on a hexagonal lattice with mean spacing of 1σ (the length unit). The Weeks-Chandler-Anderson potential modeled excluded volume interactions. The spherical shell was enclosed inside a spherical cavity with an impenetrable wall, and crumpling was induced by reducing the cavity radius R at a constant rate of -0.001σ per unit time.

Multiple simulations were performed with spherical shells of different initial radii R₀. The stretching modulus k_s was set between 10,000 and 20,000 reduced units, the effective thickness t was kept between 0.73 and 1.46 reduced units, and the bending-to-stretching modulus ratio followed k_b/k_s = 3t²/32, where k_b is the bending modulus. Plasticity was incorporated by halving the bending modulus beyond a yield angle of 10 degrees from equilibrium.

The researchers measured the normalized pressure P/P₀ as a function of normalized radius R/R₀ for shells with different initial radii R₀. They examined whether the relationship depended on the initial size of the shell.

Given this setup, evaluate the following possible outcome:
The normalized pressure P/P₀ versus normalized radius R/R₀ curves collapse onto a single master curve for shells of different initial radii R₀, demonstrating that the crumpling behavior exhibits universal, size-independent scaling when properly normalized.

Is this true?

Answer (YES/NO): NO